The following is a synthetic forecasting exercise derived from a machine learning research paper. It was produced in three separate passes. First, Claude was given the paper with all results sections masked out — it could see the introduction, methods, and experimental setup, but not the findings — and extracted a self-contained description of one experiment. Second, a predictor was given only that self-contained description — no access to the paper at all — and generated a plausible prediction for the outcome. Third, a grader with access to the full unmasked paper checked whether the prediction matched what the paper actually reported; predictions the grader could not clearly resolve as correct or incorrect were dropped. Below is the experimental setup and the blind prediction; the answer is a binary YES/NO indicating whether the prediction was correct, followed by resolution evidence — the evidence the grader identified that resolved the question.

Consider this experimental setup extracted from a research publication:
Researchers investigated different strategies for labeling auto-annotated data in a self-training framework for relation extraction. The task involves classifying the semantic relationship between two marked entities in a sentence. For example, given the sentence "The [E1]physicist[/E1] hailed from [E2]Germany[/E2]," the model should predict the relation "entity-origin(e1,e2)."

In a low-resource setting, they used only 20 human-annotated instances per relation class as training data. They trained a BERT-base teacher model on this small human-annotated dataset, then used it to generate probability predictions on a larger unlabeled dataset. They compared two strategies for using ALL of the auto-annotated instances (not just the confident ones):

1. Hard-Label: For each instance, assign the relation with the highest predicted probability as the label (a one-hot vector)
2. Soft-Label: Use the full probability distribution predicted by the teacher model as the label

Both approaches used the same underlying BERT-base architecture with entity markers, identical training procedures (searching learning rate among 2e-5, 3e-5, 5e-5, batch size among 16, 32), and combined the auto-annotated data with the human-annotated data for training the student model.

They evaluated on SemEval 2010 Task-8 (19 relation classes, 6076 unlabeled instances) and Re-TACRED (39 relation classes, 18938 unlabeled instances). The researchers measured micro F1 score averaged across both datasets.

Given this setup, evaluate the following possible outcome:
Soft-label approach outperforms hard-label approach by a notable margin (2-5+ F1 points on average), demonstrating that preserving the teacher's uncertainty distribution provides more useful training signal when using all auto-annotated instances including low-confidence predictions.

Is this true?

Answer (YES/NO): NO